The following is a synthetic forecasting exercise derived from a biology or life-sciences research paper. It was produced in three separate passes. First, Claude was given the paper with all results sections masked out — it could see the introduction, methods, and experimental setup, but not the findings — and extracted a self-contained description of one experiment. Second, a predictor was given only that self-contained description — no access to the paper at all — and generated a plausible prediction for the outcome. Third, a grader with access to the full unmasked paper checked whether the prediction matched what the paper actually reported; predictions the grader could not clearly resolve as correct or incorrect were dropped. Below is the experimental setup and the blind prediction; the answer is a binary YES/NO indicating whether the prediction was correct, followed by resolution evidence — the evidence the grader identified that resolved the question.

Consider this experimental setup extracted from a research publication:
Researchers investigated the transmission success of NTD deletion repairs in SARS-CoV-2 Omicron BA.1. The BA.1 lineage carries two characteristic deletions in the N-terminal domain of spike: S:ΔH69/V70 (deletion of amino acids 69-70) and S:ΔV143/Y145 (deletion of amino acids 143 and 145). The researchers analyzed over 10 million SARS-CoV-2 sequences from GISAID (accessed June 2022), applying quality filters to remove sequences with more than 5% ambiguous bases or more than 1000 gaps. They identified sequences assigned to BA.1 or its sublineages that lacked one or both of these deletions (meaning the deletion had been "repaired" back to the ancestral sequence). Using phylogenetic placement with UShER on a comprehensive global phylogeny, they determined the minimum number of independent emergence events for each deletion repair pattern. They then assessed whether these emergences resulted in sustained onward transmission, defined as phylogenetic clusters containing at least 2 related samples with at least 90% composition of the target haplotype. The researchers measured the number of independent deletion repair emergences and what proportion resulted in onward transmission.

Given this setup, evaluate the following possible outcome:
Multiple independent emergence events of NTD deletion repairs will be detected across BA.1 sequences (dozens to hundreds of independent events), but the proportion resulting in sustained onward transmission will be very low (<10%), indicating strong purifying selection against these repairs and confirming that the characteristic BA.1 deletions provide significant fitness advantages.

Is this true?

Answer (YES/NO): NO